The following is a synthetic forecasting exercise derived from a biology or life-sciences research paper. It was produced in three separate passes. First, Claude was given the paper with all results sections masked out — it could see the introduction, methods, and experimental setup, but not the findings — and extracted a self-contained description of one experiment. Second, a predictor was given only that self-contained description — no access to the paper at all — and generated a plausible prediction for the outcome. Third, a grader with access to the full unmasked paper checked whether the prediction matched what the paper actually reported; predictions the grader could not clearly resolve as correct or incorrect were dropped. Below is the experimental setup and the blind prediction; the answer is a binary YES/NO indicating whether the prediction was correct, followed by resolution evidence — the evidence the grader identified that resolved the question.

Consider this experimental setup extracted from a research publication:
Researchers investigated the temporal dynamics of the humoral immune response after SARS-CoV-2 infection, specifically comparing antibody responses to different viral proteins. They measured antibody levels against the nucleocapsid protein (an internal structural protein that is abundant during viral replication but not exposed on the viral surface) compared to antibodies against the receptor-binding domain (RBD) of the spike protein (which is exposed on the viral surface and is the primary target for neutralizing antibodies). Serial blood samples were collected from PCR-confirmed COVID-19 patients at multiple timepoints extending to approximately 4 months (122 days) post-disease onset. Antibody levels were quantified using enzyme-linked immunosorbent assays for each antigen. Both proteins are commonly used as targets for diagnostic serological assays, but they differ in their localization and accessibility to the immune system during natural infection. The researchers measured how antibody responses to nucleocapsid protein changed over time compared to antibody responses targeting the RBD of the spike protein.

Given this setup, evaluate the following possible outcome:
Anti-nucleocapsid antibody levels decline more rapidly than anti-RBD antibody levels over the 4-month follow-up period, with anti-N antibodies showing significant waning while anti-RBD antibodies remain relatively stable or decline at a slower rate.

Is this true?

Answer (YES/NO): YES